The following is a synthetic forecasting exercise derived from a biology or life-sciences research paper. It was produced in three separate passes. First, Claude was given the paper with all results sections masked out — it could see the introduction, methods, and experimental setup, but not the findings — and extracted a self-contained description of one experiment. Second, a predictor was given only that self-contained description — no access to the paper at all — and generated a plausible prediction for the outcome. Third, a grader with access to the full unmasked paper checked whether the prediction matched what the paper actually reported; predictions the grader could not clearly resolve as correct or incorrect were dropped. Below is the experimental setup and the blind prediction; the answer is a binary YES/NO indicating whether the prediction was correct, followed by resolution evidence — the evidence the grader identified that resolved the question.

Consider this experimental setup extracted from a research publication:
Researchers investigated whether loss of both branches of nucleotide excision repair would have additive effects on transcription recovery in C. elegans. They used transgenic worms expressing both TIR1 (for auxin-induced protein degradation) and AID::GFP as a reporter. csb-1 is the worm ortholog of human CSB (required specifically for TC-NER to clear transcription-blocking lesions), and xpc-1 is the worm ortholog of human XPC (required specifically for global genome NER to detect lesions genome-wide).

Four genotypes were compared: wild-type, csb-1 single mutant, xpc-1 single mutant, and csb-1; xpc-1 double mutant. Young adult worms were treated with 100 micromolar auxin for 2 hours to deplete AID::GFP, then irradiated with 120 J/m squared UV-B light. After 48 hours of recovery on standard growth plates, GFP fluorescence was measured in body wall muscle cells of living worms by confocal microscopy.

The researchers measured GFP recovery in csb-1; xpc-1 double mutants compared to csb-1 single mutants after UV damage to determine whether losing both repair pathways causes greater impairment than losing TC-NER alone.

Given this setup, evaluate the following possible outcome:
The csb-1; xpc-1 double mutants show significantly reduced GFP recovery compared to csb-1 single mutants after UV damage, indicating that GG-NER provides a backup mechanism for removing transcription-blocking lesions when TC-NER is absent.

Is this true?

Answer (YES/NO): YES